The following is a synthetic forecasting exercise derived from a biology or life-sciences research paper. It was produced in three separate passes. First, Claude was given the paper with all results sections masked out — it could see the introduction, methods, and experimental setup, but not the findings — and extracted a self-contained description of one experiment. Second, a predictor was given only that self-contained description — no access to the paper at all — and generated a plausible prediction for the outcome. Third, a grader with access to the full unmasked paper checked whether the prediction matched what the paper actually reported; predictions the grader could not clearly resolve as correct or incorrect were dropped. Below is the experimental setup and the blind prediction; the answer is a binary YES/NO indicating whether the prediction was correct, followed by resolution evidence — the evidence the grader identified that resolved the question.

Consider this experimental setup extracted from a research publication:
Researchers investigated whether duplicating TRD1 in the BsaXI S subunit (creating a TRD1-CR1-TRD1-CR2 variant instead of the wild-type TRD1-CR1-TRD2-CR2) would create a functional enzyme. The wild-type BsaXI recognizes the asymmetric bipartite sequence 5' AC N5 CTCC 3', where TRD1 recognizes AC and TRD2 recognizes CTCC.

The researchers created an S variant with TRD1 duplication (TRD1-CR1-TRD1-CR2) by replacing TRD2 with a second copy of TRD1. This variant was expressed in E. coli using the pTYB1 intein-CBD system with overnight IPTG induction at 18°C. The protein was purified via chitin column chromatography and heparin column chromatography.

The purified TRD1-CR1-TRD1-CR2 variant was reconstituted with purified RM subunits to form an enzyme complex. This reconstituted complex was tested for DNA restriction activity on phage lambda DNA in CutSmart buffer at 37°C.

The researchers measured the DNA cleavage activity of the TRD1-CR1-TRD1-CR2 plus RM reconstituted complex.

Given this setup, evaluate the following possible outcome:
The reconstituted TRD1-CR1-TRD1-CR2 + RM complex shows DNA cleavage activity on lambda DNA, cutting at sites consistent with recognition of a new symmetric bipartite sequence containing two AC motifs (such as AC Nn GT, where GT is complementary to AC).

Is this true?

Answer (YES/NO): YES